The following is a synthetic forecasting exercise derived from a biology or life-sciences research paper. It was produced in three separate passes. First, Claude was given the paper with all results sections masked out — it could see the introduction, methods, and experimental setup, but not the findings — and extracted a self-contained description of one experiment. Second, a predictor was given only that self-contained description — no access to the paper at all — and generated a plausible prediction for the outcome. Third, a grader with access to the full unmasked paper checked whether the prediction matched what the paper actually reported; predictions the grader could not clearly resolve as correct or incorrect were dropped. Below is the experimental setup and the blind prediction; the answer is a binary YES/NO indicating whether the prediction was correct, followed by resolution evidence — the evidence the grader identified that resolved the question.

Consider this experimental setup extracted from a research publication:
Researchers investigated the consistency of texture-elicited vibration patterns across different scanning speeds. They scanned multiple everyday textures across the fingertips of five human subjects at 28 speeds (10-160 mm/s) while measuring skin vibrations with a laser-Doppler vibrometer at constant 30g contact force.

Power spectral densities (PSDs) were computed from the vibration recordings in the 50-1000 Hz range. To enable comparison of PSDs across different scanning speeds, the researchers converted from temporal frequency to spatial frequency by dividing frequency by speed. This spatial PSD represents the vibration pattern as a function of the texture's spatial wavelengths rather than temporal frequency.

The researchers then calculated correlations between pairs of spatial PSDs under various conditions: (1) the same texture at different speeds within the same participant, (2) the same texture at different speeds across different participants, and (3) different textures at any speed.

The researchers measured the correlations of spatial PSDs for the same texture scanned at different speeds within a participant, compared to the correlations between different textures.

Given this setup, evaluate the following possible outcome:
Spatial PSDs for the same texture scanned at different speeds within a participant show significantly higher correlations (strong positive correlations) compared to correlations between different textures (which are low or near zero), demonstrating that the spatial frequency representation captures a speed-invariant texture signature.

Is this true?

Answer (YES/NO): NO